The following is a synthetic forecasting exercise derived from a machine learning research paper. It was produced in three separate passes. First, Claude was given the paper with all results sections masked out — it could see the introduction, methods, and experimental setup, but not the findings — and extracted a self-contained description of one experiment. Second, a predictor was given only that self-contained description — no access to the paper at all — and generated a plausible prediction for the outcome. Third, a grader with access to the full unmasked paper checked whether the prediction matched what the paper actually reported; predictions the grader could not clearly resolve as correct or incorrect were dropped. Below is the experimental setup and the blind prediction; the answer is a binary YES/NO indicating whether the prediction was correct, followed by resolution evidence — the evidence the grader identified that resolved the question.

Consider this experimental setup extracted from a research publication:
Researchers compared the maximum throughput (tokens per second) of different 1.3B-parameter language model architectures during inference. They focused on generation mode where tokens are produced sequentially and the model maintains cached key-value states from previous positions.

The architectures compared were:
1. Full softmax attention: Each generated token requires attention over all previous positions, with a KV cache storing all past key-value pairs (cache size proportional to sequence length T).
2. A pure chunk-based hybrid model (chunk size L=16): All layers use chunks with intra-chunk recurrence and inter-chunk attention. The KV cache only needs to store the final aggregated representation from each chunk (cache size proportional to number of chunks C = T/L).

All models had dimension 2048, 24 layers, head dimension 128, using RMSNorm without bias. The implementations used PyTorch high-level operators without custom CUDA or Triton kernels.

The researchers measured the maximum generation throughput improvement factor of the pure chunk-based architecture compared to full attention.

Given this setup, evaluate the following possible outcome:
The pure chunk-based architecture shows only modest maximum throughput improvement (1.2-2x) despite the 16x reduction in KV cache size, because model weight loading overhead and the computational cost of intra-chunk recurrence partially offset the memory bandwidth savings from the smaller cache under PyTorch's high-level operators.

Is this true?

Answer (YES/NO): NO